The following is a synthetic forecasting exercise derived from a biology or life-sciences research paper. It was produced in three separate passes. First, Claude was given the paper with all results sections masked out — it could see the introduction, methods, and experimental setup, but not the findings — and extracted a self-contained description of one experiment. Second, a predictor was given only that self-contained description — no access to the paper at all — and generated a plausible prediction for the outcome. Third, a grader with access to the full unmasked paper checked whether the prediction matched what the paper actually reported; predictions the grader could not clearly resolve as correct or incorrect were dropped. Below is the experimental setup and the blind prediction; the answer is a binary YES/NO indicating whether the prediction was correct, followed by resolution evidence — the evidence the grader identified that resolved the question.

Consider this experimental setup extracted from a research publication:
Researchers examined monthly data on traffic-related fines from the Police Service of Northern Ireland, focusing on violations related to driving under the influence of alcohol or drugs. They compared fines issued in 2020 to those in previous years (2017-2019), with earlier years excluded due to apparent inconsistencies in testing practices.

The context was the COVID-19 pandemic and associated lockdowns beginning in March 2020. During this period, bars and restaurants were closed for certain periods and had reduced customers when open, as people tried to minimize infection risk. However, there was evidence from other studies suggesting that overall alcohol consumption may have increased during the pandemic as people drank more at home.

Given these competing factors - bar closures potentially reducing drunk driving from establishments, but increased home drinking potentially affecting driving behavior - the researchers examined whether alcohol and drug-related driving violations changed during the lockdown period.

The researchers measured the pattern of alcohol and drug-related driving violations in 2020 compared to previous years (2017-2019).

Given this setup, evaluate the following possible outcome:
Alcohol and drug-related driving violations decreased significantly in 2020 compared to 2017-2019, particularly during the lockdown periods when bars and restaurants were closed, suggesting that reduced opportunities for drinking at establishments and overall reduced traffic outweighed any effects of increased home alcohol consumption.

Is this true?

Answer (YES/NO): NO